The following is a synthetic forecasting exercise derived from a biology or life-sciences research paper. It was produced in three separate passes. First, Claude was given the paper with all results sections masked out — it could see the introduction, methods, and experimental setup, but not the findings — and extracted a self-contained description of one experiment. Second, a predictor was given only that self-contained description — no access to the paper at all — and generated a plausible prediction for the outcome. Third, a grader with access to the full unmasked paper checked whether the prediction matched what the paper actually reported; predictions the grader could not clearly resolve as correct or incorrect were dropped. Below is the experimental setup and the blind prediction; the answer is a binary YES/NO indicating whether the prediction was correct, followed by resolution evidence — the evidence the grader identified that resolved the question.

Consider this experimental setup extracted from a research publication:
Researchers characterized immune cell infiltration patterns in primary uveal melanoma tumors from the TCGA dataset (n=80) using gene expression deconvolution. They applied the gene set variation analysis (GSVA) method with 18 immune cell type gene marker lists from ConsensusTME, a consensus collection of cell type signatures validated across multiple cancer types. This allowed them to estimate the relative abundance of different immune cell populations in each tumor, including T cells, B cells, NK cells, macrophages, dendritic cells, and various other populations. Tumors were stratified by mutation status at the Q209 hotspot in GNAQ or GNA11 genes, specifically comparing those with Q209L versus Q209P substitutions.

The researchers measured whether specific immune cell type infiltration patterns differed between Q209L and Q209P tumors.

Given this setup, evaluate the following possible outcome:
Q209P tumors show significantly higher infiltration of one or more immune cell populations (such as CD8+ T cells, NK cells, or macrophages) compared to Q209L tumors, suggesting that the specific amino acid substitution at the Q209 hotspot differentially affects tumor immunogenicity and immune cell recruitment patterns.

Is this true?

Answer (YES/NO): NO